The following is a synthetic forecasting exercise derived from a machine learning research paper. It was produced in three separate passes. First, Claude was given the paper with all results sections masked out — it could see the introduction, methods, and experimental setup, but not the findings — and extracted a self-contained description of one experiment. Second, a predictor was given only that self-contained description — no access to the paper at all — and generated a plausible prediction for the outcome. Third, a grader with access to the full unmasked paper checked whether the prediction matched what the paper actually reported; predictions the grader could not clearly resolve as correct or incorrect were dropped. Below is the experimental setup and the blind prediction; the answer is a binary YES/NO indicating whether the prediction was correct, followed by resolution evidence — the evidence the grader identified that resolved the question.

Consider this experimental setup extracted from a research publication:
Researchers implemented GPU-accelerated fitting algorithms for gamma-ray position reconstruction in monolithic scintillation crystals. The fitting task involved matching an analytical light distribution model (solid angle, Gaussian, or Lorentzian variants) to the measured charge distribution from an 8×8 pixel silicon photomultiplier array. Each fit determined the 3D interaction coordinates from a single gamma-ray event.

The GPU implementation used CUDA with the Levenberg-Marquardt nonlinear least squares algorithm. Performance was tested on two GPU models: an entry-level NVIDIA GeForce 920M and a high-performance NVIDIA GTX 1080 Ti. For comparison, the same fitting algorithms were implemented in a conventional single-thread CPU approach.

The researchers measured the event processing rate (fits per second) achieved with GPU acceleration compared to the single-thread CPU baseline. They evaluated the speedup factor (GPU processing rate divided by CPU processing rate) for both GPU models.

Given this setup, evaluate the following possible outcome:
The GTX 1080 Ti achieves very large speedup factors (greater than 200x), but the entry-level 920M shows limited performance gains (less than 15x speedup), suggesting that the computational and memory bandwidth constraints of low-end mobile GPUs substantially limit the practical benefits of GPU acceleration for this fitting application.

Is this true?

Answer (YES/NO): NO